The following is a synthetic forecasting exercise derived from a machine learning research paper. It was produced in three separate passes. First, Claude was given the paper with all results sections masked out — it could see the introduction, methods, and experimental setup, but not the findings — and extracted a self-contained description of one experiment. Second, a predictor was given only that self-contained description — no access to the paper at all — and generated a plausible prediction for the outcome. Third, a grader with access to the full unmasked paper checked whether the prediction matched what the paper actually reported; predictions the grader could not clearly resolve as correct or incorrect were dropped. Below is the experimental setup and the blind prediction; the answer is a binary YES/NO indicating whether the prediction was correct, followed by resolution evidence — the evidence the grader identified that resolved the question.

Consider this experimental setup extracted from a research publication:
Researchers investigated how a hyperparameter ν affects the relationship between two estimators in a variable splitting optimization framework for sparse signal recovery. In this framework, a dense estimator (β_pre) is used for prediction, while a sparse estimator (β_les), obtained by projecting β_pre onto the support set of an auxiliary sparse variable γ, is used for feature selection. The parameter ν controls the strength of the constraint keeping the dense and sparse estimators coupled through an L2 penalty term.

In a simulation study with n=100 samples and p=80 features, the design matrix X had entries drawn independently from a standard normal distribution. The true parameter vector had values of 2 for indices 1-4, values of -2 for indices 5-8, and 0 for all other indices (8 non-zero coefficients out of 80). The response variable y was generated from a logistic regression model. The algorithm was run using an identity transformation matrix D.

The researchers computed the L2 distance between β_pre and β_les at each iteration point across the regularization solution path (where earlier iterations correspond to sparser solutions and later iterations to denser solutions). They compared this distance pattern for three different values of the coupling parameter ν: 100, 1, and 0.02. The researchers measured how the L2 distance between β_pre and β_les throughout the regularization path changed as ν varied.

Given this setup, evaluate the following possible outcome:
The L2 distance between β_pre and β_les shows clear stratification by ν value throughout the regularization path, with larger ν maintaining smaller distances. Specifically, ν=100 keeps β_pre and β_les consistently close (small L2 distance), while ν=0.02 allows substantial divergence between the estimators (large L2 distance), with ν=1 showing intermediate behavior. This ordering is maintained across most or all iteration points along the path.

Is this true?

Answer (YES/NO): NO